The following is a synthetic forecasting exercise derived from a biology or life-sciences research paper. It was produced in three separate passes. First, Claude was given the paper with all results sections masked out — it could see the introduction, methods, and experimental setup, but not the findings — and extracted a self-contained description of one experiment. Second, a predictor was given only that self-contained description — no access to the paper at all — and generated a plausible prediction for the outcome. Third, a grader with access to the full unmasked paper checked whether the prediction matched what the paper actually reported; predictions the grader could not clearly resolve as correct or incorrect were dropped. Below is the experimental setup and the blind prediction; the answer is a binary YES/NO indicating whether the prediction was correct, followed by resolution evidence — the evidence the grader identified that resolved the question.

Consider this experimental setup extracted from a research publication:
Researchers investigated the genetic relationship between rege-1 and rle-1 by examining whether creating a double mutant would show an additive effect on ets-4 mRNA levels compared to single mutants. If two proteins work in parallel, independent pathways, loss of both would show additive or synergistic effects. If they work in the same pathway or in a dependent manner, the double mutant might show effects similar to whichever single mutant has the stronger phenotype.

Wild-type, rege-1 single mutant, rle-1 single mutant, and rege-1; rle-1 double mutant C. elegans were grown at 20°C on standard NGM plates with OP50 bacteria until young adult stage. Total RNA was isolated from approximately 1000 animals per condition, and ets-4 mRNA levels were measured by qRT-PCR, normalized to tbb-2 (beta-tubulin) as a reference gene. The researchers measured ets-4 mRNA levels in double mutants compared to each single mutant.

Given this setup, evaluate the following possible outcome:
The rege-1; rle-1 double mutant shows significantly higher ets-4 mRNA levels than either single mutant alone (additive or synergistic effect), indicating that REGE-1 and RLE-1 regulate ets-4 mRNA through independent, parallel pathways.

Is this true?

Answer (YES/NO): NO